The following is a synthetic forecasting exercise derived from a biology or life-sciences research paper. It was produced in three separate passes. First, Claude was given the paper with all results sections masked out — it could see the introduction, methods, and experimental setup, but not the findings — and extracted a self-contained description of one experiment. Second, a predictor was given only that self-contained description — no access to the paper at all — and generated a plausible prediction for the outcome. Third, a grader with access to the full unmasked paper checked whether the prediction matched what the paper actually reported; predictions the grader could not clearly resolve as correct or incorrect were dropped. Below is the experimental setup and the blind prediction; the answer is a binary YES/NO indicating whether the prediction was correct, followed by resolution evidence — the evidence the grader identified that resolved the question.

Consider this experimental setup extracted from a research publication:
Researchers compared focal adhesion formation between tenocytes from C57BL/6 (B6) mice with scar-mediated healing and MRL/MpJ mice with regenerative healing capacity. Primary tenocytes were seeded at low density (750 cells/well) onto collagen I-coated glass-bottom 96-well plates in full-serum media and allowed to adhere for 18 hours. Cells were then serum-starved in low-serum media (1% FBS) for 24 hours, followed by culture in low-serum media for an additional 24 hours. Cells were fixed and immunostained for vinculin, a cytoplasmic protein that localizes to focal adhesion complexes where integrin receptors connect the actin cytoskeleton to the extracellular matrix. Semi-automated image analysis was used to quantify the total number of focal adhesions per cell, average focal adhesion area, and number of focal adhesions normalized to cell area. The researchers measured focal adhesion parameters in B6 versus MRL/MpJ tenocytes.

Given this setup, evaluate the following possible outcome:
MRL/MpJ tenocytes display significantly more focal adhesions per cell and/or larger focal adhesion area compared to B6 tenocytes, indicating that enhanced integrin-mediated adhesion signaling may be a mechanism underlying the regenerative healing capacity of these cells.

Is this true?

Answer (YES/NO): YES